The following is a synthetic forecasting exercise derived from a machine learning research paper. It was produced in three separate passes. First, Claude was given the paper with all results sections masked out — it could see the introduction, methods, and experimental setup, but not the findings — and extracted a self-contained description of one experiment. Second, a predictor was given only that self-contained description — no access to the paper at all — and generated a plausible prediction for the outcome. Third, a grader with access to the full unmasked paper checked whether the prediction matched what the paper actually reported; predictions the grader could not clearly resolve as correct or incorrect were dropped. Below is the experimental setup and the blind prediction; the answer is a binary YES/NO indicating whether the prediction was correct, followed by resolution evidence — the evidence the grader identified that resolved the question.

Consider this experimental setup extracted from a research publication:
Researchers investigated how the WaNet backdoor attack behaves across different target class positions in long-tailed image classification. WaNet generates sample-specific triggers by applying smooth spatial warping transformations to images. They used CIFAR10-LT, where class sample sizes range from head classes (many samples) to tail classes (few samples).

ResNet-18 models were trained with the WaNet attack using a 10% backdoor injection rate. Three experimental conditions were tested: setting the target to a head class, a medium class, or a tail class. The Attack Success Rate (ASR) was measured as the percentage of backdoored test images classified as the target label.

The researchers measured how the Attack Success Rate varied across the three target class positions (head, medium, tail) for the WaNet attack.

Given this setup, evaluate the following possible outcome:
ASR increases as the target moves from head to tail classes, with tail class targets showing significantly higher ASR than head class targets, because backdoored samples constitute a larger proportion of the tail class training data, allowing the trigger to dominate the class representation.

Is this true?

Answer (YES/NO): NO